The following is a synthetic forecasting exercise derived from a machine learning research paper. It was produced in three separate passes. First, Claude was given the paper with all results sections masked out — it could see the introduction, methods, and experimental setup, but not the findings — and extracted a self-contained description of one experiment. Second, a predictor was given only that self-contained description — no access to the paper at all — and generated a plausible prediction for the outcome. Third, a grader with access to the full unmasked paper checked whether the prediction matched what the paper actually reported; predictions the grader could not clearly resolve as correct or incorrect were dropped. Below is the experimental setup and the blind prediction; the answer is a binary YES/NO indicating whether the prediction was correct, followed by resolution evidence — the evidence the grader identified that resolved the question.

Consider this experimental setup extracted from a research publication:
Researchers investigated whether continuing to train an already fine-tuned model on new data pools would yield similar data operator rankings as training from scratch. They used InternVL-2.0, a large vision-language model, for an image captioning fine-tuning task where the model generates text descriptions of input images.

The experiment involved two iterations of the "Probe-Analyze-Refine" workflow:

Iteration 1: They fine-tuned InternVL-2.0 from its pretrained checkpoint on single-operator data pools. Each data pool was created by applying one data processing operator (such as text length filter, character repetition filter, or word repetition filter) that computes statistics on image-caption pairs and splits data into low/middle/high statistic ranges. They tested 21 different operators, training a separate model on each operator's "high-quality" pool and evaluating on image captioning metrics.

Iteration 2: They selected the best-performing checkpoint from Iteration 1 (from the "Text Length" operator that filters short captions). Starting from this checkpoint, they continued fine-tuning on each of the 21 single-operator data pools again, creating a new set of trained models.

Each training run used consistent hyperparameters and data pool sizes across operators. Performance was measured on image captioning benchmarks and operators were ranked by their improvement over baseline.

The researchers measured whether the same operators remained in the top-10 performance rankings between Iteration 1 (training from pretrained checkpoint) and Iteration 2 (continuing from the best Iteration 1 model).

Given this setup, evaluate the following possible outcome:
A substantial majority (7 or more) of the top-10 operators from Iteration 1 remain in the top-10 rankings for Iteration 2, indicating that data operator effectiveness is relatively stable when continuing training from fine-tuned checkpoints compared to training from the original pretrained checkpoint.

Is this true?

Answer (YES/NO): YES